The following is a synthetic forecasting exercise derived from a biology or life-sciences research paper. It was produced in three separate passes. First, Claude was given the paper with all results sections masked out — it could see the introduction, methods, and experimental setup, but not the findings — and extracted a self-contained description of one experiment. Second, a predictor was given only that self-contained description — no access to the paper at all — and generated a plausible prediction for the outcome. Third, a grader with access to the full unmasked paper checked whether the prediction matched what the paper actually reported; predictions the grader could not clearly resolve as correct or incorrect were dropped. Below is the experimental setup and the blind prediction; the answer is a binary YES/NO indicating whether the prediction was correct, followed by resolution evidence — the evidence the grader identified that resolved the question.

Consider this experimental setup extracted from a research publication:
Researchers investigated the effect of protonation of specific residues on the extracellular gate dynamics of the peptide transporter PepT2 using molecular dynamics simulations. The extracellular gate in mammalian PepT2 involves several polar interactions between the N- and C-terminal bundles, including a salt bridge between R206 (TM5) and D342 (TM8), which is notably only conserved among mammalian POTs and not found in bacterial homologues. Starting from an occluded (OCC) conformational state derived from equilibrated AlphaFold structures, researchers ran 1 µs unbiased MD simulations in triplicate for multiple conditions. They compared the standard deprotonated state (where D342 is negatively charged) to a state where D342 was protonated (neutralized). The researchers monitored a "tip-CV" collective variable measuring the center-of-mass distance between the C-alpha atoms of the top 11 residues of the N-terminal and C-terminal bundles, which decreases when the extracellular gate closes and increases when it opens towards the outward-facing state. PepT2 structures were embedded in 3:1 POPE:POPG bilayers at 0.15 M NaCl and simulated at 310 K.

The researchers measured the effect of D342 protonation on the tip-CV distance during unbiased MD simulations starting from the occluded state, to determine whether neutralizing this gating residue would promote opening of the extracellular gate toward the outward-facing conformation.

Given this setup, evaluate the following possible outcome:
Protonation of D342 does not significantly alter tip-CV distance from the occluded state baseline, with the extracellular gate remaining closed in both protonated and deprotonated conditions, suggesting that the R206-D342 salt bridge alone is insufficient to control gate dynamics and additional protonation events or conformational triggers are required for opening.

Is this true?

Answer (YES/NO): YES